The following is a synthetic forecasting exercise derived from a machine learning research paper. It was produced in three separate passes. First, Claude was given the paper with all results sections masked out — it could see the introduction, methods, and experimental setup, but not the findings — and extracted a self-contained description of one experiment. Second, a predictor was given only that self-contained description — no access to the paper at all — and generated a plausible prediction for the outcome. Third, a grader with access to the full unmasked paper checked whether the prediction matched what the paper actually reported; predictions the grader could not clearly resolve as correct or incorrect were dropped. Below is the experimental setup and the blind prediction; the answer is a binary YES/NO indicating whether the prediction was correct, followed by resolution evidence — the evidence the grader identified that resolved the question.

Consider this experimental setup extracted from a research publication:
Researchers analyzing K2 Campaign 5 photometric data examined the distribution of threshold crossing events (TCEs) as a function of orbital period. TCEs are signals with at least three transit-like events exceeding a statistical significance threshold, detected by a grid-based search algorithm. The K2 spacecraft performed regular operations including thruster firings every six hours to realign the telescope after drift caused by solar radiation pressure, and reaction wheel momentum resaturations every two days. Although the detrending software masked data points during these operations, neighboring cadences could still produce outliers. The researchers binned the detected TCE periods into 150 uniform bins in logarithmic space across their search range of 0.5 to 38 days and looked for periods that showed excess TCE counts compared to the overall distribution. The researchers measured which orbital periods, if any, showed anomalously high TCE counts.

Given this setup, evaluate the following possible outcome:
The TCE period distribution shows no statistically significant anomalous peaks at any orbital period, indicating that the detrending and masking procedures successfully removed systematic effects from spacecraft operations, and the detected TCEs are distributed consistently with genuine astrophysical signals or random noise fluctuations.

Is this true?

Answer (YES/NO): NO